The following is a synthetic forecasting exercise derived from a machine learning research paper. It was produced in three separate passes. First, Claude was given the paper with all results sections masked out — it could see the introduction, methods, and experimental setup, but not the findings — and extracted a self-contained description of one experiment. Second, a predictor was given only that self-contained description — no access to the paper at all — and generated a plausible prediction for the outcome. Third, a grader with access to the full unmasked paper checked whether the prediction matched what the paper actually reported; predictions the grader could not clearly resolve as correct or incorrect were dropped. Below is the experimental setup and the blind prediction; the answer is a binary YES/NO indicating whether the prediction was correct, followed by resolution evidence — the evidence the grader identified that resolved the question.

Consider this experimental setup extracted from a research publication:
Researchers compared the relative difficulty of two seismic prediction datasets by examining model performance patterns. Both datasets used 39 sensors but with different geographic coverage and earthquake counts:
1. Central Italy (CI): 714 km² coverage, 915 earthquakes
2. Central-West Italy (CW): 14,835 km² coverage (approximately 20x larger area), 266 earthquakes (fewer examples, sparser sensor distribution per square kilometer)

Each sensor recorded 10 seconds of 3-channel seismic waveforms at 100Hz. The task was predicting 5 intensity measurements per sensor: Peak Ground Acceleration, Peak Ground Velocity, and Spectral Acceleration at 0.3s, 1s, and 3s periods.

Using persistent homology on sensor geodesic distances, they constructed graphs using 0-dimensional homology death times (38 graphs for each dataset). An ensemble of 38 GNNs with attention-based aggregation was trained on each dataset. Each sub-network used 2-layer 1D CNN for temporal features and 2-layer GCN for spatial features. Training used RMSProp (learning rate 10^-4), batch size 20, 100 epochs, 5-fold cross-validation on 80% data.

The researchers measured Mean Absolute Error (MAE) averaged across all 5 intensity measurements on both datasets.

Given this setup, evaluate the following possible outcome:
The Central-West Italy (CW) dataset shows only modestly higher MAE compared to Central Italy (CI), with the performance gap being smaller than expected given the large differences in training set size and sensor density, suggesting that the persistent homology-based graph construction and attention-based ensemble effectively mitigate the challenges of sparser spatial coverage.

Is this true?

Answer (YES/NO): YES